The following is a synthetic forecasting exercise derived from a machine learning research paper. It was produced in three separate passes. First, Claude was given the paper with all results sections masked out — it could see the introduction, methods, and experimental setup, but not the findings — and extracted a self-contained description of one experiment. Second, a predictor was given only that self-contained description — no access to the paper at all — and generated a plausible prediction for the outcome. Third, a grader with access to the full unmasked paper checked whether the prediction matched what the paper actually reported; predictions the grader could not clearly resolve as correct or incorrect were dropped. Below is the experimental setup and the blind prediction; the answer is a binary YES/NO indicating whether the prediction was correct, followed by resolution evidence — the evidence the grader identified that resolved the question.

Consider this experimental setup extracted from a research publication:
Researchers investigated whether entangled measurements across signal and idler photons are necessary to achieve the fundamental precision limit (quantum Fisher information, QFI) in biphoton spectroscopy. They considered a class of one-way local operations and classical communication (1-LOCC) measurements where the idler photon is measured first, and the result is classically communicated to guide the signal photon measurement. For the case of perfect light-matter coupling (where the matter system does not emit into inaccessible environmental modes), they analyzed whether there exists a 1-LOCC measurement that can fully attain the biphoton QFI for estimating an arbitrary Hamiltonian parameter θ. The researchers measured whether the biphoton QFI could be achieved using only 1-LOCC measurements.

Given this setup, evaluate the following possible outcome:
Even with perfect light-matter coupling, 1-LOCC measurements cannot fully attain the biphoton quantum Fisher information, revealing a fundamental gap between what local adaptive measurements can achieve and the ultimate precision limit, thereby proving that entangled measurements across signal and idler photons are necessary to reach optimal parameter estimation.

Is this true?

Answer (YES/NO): NO